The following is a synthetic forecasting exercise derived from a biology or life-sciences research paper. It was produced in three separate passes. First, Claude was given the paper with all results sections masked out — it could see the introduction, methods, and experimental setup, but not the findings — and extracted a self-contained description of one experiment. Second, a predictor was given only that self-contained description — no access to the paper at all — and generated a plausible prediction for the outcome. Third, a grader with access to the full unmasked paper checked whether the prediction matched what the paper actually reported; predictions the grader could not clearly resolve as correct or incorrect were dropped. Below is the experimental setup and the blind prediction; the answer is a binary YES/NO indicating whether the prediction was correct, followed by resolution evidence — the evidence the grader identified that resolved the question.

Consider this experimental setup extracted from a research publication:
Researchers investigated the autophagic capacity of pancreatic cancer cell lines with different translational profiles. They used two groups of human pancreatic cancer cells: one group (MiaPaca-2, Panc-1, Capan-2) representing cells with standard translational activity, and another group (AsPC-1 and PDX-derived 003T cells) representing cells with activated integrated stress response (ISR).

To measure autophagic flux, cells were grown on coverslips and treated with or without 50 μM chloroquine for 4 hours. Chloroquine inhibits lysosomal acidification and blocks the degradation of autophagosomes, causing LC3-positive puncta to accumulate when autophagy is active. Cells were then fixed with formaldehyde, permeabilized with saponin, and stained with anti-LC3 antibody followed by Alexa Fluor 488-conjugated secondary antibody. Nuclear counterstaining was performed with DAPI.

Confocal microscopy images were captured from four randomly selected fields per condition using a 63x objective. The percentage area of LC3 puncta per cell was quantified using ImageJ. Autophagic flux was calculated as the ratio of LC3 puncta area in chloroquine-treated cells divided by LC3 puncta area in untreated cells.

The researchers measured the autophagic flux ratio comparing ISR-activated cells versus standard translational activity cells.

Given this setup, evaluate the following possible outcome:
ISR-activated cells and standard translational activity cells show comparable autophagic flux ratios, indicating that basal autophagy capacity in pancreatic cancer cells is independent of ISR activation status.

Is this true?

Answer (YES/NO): NO